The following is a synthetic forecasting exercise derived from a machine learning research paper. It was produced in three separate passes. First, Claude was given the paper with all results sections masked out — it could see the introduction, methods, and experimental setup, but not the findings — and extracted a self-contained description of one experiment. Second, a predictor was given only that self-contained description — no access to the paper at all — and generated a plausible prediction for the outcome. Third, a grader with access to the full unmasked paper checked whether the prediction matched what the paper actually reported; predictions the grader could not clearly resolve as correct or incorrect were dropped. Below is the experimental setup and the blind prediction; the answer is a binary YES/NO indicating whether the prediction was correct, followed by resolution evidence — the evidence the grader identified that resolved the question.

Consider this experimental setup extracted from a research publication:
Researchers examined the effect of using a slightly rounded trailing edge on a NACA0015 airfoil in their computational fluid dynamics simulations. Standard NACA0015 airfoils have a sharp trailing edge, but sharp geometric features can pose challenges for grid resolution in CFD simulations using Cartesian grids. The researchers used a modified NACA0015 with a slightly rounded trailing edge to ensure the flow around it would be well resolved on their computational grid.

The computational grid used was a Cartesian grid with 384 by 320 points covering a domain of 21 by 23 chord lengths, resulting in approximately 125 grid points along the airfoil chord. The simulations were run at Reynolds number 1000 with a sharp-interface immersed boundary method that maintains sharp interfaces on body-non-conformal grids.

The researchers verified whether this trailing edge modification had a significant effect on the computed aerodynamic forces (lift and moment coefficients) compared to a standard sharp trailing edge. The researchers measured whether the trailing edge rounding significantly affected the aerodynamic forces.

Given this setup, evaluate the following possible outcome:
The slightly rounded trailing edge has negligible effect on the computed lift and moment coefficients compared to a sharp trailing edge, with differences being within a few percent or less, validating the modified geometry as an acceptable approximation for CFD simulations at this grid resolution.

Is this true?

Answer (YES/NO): YES